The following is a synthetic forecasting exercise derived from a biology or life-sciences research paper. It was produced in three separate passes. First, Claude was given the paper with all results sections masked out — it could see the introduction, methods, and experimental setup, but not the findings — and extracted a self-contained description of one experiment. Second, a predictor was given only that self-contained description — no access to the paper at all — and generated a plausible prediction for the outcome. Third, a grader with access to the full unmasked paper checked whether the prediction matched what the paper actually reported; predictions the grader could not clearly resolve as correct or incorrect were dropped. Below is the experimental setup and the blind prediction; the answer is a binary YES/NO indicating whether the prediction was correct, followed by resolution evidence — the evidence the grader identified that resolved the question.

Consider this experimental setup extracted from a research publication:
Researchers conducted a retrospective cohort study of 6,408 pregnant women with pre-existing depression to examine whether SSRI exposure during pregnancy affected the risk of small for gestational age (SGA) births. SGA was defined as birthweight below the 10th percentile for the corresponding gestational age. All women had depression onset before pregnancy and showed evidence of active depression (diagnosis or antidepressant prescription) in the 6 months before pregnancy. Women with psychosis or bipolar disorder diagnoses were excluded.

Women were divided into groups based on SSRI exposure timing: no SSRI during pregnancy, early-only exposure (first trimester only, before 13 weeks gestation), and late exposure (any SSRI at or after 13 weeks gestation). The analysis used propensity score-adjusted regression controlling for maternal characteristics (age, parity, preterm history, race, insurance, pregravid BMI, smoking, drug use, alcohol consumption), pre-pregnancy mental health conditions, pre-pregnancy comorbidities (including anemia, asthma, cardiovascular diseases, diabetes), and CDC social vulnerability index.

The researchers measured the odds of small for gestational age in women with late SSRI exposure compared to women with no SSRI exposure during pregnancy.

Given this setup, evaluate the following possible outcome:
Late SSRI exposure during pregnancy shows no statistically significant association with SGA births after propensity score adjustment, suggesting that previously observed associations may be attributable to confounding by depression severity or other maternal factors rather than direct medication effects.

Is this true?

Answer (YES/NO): YES